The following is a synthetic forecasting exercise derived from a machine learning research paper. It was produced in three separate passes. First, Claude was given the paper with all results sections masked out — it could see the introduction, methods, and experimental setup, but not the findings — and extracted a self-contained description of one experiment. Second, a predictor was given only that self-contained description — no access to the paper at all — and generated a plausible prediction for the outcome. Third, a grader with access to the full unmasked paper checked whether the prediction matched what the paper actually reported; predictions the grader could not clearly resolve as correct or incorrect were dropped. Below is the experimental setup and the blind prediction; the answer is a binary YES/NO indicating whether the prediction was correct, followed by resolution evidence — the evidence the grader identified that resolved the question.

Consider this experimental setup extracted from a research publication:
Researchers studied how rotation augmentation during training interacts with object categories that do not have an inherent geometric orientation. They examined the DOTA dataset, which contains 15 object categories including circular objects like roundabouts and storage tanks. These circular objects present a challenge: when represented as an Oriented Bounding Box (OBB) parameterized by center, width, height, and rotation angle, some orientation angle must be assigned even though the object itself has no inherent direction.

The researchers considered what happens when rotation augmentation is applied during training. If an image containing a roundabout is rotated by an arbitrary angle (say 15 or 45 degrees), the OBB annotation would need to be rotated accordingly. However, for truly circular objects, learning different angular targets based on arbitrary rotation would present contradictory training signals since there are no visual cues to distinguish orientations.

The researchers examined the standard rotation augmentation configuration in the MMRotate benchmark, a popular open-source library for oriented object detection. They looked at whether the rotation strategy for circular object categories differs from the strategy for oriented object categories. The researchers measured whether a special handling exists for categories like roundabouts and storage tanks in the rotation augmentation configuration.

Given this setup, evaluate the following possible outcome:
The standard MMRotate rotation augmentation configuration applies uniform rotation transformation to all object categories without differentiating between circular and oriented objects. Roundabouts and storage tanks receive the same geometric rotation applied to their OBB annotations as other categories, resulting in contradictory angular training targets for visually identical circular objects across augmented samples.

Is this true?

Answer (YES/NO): NO